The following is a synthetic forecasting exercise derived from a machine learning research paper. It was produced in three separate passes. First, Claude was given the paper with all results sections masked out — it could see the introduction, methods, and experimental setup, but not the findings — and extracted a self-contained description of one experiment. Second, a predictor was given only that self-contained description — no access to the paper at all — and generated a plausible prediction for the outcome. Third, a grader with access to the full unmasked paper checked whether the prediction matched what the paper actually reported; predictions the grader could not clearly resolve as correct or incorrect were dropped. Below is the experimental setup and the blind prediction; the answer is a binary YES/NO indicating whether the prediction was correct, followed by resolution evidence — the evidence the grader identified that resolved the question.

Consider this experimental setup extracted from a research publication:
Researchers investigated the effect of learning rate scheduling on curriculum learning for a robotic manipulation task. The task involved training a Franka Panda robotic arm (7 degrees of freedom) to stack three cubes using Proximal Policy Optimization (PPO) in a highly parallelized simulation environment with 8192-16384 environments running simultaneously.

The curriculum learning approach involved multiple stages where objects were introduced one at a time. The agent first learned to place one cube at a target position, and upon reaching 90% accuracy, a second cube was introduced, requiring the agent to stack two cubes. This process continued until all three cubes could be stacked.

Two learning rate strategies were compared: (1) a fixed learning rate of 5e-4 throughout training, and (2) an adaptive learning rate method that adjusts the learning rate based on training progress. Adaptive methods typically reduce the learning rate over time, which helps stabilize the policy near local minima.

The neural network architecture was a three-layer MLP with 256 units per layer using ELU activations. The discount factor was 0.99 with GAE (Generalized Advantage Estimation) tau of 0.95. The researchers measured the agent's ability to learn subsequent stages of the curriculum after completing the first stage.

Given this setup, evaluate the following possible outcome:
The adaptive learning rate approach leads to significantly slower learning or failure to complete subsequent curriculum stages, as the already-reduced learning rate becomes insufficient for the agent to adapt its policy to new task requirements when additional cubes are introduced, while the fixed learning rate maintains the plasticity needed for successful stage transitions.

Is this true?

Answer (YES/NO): YES